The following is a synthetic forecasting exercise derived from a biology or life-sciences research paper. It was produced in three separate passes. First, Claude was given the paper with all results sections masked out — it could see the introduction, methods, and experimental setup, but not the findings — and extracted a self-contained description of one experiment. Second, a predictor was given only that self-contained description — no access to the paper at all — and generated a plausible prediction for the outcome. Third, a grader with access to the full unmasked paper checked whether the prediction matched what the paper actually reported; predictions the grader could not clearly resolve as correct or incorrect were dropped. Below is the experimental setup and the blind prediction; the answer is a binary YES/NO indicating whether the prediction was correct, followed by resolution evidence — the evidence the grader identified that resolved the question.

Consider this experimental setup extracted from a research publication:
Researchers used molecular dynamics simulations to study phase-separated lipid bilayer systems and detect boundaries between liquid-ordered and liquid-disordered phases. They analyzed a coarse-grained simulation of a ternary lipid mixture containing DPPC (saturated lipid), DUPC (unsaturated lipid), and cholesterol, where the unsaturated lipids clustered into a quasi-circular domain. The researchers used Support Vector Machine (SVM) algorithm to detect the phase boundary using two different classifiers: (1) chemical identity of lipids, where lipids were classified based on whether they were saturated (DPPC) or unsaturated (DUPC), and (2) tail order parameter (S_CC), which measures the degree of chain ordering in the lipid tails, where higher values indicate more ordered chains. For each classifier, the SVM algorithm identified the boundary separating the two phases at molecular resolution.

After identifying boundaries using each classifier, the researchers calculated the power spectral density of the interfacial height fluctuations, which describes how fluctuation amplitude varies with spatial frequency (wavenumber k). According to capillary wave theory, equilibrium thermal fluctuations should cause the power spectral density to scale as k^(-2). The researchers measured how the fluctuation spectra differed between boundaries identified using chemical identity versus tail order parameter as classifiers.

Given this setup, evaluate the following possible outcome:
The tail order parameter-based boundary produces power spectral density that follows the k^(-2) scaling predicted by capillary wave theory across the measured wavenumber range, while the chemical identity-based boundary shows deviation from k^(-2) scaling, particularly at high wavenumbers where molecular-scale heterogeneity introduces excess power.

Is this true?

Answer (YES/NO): NO